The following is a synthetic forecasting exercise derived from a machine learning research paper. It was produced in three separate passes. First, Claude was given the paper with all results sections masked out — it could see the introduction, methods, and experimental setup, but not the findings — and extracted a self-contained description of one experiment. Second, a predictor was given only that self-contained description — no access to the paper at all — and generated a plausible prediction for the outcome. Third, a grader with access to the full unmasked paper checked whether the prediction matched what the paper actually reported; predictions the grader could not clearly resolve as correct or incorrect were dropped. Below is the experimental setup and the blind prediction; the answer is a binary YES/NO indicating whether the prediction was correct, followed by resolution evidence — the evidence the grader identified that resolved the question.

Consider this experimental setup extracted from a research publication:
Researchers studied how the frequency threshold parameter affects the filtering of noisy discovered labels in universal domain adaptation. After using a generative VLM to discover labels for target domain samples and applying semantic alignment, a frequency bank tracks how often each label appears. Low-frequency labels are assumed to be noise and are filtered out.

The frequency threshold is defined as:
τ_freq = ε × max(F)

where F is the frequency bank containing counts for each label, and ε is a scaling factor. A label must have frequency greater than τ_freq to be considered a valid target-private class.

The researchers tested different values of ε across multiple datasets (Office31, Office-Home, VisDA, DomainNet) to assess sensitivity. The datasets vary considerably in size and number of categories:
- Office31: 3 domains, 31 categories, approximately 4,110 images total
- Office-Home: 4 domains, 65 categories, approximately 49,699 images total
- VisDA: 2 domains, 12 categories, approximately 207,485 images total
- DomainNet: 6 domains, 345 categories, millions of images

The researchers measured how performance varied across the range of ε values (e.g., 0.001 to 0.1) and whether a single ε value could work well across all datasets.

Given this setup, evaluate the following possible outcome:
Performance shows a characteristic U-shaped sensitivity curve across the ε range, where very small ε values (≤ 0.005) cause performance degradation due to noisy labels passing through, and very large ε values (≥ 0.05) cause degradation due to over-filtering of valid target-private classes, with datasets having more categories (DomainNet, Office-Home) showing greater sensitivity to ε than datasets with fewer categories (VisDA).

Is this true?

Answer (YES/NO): NO